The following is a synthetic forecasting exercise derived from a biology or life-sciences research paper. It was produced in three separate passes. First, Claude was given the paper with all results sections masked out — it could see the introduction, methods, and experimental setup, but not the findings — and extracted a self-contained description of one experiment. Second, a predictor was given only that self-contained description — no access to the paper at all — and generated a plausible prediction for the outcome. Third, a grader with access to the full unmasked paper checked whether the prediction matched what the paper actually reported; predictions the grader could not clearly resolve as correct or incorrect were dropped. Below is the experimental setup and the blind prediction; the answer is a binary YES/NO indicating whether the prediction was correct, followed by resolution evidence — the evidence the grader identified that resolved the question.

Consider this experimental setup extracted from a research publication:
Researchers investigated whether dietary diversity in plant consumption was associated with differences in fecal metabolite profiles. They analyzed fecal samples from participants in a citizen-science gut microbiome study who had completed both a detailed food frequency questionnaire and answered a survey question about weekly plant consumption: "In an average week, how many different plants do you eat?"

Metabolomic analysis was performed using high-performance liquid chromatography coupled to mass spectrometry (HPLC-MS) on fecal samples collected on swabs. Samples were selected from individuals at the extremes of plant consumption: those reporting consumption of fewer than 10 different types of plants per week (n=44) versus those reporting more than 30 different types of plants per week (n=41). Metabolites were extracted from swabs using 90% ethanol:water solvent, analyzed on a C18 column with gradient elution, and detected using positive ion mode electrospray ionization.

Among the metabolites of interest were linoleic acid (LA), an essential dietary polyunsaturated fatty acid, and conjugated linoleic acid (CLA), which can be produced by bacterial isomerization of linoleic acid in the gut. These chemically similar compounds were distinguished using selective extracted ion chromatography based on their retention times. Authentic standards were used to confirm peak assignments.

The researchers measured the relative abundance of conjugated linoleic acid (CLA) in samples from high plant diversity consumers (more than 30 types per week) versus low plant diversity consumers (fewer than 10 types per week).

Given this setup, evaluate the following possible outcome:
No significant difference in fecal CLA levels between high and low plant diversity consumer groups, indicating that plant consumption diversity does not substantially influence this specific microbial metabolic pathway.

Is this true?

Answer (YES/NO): NO